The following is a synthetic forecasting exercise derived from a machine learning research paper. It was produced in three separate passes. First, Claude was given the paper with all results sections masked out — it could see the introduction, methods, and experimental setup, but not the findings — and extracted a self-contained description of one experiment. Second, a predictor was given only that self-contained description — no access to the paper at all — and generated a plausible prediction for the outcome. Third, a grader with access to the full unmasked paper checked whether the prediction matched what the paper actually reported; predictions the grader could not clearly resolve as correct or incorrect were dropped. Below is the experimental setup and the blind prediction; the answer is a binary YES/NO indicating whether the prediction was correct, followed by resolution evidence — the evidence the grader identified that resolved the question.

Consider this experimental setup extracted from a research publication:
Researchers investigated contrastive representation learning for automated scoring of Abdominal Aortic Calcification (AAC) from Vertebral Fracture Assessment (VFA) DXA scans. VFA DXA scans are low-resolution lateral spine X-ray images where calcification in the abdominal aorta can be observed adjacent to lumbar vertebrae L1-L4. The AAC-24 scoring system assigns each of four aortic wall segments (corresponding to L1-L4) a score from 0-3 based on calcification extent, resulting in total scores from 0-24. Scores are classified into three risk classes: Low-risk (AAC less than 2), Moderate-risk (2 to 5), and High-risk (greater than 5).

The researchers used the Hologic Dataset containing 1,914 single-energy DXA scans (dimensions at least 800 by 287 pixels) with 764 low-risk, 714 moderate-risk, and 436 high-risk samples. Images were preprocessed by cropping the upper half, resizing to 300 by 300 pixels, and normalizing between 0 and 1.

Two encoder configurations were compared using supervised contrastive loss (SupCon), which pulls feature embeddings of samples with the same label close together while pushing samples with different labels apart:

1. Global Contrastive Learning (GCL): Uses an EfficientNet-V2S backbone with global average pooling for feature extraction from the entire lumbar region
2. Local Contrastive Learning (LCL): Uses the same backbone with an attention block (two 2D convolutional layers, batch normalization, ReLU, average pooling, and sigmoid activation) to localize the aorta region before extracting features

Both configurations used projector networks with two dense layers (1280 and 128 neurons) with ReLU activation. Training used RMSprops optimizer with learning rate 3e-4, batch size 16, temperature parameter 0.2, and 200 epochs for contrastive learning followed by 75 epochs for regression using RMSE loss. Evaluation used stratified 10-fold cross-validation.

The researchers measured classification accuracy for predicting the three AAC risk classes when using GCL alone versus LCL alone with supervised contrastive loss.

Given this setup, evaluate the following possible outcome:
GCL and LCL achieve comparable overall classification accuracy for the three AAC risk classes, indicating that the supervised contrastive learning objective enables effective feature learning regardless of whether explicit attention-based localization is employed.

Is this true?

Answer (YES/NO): YES